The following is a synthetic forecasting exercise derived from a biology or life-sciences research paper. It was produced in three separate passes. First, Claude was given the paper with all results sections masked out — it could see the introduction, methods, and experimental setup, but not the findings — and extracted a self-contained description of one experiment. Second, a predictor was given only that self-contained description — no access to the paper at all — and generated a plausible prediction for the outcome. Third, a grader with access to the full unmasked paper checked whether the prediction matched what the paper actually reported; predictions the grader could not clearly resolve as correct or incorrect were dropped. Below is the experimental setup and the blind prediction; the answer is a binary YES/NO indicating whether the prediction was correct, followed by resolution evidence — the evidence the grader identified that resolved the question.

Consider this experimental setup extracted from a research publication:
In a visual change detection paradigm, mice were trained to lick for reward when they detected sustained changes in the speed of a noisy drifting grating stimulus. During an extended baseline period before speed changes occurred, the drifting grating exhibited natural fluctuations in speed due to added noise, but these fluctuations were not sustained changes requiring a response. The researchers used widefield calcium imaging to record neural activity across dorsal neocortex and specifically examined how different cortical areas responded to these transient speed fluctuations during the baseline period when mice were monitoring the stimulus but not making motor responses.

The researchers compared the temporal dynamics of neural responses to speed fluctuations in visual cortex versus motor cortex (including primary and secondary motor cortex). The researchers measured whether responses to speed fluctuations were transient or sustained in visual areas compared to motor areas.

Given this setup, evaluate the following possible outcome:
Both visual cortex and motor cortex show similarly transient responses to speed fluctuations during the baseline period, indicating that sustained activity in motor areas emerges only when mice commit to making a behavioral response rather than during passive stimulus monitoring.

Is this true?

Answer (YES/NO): NO